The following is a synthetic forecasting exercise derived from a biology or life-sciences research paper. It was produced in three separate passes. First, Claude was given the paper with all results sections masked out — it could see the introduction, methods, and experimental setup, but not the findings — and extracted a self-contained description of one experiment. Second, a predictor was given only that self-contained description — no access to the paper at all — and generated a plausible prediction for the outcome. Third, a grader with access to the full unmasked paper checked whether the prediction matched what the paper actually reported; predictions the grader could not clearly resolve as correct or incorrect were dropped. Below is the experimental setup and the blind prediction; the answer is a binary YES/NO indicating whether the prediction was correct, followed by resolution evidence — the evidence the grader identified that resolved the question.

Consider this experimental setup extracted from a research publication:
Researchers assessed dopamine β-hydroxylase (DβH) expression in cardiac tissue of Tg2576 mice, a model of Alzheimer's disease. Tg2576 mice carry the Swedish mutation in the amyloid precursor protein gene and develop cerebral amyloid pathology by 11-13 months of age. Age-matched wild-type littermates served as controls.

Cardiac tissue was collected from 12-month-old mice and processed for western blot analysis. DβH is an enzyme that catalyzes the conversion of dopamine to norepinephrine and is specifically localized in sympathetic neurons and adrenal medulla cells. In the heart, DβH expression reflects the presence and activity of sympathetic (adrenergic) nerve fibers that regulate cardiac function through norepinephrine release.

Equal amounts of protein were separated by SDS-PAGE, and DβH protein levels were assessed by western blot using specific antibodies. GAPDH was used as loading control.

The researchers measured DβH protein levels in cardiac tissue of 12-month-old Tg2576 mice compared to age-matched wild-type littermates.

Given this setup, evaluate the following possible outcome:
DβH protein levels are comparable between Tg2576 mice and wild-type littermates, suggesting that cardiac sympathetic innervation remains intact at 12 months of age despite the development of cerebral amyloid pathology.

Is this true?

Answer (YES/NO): NO